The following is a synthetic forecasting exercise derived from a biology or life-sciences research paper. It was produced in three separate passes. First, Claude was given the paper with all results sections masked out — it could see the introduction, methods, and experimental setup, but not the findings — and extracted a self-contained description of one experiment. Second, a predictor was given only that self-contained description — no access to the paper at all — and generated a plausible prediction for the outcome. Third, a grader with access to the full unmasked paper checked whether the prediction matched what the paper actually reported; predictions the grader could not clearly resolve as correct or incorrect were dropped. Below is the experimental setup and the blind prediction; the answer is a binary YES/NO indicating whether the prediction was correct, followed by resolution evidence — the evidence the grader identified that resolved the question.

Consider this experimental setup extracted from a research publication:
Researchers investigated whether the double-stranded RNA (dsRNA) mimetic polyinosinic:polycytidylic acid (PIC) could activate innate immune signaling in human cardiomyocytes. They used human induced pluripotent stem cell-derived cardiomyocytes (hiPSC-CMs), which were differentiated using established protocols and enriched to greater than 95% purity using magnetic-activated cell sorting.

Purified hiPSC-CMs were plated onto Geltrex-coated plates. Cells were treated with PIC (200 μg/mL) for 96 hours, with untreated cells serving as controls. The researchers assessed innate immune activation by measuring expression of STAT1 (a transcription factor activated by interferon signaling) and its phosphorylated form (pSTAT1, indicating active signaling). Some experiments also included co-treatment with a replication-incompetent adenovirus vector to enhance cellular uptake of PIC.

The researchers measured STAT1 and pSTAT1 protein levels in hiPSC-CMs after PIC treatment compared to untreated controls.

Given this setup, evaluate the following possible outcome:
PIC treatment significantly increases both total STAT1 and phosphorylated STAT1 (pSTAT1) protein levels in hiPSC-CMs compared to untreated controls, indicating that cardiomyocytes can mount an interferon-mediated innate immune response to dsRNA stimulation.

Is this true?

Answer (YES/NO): YES